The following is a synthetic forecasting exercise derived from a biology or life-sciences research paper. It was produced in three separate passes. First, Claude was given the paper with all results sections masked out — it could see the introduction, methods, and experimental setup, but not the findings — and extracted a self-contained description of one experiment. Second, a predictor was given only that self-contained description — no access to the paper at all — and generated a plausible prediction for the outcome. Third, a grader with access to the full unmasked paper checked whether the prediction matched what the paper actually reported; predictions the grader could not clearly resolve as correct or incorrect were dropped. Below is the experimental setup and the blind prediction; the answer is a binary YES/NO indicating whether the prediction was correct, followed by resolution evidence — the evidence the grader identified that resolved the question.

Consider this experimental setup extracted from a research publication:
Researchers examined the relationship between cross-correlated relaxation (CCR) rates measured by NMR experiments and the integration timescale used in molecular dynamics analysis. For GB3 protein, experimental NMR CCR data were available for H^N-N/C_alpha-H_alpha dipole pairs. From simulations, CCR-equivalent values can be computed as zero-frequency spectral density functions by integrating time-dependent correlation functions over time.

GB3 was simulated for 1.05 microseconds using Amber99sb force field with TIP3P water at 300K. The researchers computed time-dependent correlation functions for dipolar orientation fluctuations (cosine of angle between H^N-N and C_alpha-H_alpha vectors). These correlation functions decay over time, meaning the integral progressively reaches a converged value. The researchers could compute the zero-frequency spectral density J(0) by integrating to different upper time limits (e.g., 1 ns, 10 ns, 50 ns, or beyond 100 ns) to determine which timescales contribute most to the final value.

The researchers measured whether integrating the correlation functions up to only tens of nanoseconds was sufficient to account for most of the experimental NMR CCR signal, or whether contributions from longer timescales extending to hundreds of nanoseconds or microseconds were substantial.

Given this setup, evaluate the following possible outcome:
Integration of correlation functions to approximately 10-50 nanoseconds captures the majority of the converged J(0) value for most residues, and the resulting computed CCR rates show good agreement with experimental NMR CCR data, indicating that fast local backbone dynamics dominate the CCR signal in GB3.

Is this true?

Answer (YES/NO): YES